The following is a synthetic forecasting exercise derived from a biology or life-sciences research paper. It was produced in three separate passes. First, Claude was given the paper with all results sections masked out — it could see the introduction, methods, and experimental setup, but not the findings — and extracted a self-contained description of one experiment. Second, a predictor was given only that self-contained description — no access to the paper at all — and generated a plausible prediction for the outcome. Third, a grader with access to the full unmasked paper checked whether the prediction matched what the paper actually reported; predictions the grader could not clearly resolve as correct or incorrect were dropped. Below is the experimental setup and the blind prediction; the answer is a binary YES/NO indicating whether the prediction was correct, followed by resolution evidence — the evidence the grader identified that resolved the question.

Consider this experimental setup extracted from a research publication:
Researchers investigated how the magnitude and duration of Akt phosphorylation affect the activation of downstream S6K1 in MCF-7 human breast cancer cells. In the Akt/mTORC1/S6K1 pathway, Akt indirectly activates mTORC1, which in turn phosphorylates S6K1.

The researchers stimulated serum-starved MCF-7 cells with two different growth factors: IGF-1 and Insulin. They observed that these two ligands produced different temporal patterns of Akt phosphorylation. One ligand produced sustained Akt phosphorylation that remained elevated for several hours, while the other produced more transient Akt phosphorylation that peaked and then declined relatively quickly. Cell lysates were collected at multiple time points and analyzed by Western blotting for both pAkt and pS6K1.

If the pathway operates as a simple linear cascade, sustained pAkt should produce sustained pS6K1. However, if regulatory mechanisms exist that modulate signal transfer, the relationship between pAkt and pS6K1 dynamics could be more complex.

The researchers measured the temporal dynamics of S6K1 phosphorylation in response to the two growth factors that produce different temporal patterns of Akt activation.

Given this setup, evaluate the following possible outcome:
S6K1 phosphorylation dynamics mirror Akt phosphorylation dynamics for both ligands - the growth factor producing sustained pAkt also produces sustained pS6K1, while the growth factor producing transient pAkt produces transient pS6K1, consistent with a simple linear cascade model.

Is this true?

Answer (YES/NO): NO